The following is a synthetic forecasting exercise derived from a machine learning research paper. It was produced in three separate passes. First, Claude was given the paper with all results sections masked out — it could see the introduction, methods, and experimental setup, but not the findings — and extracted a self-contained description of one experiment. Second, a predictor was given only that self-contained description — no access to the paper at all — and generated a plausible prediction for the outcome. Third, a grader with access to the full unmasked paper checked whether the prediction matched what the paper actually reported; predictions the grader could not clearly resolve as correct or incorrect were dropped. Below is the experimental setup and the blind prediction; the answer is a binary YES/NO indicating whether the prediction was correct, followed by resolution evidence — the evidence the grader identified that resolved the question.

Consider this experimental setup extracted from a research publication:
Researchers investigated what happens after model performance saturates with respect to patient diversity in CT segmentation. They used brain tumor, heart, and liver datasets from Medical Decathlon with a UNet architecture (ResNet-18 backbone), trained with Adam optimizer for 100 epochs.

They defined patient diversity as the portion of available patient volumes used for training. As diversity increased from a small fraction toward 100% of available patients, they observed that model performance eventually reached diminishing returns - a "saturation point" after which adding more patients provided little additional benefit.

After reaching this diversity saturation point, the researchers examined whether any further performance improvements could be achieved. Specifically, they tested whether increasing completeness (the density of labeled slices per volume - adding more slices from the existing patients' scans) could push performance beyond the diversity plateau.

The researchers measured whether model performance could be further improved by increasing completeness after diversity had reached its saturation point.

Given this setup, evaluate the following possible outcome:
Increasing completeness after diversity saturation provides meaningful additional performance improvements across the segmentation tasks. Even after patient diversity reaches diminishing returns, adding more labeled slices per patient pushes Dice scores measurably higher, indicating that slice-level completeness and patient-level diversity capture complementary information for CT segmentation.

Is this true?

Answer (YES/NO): NO